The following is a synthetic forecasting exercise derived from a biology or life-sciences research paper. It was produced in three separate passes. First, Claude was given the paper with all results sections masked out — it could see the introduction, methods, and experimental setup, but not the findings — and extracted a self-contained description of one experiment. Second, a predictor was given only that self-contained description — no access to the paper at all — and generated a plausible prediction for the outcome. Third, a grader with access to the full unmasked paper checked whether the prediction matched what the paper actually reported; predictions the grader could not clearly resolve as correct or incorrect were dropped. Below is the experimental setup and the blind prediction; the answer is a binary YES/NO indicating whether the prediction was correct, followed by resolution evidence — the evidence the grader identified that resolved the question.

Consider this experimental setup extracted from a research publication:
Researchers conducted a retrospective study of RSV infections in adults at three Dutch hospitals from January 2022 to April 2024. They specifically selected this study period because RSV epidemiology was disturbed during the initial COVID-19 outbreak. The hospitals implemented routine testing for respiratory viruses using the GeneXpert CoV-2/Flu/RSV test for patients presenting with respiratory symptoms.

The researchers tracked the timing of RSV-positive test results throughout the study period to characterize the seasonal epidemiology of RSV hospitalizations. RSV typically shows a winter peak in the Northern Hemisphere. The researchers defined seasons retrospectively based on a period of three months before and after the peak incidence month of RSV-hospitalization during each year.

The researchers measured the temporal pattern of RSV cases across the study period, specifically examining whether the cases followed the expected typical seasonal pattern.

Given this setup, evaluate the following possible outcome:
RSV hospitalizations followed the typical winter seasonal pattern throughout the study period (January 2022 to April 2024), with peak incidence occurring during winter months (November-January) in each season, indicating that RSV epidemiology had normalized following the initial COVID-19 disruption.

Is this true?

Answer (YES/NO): NO